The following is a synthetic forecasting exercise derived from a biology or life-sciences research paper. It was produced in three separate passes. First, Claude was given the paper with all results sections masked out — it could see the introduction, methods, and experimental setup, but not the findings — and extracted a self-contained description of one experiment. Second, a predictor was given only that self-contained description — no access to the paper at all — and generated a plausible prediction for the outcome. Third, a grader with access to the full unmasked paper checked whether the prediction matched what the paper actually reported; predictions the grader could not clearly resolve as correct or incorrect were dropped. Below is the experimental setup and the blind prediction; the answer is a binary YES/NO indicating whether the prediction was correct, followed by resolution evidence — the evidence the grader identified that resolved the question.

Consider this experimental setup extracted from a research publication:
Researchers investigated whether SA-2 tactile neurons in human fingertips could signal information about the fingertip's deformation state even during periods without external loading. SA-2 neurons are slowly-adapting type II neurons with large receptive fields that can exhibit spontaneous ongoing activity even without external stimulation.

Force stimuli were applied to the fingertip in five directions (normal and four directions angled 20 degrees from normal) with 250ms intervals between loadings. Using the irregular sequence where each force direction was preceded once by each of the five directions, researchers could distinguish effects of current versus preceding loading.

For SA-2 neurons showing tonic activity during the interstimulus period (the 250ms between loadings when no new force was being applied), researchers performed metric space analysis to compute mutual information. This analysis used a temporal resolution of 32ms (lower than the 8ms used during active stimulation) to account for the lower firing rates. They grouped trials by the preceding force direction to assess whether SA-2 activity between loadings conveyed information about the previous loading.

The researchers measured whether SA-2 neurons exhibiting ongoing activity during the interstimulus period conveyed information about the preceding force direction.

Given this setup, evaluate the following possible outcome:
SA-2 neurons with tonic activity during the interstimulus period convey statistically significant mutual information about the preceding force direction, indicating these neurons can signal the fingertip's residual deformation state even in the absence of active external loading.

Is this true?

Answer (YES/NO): YES